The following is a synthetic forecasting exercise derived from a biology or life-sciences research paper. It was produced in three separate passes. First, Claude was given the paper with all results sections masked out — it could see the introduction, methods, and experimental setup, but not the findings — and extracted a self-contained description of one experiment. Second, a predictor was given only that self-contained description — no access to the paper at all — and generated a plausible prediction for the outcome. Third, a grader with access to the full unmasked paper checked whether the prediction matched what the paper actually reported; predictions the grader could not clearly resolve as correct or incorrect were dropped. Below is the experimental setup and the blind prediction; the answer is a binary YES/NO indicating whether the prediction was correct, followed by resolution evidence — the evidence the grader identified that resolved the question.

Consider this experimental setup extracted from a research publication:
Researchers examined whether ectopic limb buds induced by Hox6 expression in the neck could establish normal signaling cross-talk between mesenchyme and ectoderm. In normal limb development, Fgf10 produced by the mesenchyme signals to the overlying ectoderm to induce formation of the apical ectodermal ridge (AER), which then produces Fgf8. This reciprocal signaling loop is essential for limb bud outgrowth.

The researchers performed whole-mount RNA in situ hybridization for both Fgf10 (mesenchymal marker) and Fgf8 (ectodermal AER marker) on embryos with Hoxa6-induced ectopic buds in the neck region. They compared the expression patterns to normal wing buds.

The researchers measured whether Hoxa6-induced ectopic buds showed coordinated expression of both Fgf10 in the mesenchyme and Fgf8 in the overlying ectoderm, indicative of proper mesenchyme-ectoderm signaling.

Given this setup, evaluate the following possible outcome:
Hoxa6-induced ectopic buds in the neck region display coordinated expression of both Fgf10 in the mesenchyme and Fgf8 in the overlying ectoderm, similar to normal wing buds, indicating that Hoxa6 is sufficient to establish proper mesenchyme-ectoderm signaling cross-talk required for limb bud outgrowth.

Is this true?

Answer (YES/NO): NO